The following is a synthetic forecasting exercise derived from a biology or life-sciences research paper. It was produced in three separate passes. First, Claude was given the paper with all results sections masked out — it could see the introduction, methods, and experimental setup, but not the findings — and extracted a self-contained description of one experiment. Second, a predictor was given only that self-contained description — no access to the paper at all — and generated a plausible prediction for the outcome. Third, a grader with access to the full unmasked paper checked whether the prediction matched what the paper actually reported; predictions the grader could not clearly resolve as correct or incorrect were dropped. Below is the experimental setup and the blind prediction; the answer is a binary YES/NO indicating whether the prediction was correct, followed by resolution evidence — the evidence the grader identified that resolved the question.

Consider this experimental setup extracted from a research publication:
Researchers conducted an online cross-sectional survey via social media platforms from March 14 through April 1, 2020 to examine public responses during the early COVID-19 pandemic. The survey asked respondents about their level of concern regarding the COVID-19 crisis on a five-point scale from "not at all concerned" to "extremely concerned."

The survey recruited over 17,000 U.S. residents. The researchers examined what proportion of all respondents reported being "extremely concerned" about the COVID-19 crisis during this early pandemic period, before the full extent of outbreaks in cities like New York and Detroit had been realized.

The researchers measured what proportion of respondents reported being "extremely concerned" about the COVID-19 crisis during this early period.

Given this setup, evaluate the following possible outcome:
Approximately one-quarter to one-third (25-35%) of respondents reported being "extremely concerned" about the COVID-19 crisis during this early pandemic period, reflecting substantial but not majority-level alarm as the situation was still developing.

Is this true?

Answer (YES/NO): YES